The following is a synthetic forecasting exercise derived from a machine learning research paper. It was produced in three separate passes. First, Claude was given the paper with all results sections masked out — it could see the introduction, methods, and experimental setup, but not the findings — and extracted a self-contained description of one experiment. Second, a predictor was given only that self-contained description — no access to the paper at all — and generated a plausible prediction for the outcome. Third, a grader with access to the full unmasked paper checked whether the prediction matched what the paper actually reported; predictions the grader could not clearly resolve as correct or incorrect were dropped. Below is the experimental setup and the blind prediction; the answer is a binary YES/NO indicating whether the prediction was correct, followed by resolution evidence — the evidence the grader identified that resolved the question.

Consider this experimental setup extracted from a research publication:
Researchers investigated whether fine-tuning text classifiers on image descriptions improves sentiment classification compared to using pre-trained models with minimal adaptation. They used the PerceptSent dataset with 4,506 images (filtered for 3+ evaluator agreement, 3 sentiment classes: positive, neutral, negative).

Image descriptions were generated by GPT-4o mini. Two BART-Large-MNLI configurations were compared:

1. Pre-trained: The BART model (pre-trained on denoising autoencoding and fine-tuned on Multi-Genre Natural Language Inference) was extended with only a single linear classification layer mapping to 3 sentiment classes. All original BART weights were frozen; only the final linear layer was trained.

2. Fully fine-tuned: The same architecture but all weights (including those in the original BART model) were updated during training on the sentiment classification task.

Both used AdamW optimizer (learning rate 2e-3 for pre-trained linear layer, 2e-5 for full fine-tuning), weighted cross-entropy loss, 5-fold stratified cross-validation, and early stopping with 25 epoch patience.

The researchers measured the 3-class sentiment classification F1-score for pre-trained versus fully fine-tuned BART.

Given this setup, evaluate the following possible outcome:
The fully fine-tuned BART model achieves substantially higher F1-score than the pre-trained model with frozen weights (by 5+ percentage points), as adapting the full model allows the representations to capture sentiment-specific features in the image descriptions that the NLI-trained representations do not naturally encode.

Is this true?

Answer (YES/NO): YES